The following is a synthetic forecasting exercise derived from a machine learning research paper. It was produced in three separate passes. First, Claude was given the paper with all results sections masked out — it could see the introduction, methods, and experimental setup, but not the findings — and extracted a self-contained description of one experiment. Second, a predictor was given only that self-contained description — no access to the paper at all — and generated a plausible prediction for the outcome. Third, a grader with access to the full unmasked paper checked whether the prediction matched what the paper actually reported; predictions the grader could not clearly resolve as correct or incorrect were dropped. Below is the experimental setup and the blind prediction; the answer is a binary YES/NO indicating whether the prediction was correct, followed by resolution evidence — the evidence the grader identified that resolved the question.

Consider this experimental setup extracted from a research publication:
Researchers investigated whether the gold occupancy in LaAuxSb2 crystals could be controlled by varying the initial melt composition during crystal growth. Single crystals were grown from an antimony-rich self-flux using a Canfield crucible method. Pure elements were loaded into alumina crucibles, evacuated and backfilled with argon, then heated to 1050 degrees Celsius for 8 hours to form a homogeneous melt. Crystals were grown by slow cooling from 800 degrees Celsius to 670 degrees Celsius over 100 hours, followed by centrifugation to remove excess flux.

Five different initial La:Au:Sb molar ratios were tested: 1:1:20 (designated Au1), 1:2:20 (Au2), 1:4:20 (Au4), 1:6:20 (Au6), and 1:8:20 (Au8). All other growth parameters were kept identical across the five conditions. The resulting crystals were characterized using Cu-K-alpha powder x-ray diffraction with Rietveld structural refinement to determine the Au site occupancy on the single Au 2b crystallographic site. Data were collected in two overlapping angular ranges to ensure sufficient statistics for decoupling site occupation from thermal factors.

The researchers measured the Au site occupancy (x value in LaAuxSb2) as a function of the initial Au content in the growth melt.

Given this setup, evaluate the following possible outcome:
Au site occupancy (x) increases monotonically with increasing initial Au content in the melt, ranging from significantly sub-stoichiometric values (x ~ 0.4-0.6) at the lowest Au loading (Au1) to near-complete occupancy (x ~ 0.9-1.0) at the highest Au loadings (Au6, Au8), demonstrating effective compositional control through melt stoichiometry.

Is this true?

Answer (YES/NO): NO